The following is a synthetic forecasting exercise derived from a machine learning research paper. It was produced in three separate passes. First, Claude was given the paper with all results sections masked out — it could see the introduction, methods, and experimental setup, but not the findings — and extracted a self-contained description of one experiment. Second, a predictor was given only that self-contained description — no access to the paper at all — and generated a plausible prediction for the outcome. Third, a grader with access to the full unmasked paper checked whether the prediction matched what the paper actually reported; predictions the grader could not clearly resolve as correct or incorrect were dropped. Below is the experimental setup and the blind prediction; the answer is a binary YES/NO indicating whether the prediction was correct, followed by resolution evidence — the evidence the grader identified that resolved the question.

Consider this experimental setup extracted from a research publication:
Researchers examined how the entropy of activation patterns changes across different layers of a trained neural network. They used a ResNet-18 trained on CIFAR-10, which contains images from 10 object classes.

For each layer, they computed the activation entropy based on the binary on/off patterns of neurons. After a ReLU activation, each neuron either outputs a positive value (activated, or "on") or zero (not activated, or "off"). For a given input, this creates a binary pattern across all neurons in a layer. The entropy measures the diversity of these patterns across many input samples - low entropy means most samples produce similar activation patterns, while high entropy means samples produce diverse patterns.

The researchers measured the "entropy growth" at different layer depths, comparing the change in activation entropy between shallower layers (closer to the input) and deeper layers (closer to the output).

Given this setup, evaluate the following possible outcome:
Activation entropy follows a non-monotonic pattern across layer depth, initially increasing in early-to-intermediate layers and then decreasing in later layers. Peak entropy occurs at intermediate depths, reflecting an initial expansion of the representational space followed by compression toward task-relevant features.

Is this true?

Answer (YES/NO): NO